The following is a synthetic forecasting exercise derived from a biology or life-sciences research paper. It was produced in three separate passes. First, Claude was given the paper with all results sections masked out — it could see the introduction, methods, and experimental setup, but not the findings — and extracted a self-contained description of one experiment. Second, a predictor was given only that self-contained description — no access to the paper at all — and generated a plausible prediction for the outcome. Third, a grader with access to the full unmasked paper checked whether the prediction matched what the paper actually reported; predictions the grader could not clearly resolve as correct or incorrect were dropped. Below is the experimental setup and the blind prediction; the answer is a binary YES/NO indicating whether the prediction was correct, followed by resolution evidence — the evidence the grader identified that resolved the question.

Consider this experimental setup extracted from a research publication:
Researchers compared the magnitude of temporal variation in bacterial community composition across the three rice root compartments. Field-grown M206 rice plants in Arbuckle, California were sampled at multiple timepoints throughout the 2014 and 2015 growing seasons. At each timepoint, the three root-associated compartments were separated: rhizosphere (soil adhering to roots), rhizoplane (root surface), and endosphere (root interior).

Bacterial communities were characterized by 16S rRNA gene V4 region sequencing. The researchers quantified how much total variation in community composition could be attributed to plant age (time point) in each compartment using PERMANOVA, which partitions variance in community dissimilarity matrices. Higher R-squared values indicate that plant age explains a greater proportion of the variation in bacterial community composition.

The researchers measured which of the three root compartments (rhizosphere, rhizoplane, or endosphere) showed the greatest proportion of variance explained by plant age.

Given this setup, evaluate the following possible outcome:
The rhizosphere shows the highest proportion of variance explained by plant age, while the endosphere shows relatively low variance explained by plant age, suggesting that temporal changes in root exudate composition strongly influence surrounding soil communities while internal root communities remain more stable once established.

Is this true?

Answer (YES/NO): NO